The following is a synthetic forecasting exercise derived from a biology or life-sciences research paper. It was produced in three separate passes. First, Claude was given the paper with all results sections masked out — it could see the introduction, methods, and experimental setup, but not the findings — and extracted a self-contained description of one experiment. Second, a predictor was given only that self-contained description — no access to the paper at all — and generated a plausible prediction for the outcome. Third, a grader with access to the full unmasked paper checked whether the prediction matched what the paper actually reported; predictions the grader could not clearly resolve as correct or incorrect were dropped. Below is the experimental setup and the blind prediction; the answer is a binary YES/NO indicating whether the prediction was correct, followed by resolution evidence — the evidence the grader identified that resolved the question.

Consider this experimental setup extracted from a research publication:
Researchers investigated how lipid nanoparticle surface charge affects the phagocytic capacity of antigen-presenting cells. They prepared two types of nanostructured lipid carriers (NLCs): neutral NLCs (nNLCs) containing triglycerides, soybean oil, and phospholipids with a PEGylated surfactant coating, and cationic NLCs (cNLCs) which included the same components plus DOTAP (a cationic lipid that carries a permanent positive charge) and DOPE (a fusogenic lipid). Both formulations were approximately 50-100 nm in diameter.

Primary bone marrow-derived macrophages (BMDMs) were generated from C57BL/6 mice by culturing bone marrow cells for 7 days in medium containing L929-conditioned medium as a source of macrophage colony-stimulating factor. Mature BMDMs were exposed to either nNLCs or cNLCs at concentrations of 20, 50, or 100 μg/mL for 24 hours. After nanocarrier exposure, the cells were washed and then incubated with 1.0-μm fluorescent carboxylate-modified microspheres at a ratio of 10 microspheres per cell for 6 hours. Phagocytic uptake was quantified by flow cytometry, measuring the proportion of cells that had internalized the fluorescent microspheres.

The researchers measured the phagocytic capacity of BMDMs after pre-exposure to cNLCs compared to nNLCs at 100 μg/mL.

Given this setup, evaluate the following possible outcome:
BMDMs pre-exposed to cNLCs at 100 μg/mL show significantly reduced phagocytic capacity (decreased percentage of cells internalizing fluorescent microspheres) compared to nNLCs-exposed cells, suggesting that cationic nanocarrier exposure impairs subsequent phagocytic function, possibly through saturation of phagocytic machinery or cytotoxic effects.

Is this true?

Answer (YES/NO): NO